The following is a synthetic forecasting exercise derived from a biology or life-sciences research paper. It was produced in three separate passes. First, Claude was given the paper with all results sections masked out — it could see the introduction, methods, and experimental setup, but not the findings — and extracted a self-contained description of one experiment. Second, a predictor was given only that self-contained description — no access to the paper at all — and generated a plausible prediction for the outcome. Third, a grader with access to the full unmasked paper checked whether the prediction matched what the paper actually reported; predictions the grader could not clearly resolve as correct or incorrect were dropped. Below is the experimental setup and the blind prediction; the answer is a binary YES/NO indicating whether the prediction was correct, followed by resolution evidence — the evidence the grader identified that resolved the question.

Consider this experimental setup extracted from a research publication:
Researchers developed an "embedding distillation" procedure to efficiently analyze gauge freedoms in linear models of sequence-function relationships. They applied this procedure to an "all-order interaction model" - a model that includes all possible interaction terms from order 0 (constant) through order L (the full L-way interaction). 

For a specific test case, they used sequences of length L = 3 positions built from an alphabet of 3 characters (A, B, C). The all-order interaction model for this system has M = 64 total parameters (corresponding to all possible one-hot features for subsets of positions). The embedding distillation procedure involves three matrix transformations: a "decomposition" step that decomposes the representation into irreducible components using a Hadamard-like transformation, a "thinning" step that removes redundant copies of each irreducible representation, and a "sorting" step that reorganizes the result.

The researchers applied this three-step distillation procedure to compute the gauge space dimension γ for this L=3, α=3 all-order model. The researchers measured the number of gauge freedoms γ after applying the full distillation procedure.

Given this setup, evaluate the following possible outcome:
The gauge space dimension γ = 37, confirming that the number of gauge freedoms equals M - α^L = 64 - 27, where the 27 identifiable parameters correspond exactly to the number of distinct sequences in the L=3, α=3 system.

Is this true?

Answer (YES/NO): YES